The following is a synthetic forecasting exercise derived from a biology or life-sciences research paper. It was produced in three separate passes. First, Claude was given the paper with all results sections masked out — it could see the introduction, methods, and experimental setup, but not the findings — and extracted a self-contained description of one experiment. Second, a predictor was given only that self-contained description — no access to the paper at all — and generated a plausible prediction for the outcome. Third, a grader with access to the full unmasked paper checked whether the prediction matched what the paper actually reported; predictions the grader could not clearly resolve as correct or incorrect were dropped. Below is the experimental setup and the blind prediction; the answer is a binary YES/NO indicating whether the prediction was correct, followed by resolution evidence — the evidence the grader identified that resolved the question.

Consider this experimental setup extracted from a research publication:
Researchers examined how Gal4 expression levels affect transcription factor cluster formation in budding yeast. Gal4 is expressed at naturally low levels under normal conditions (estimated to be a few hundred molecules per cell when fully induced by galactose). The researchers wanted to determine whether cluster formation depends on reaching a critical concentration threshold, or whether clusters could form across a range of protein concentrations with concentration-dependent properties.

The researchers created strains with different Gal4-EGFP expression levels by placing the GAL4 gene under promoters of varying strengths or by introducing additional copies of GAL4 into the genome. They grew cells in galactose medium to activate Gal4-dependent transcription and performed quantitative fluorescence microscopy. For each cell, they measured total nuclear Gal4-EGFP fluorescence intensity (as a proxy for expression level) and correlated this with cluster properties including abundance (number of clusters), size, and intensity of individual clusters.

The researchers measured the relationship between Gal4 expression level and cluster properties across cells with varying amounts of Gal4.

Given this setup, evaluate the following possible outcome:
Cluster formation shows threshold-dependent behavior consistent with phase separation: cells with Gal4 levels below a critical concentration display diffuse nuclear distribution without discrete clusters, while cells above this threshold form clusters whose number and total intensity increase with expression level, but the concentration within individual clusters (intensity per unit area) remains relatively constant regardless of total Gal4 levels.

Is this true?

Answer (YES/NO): NO